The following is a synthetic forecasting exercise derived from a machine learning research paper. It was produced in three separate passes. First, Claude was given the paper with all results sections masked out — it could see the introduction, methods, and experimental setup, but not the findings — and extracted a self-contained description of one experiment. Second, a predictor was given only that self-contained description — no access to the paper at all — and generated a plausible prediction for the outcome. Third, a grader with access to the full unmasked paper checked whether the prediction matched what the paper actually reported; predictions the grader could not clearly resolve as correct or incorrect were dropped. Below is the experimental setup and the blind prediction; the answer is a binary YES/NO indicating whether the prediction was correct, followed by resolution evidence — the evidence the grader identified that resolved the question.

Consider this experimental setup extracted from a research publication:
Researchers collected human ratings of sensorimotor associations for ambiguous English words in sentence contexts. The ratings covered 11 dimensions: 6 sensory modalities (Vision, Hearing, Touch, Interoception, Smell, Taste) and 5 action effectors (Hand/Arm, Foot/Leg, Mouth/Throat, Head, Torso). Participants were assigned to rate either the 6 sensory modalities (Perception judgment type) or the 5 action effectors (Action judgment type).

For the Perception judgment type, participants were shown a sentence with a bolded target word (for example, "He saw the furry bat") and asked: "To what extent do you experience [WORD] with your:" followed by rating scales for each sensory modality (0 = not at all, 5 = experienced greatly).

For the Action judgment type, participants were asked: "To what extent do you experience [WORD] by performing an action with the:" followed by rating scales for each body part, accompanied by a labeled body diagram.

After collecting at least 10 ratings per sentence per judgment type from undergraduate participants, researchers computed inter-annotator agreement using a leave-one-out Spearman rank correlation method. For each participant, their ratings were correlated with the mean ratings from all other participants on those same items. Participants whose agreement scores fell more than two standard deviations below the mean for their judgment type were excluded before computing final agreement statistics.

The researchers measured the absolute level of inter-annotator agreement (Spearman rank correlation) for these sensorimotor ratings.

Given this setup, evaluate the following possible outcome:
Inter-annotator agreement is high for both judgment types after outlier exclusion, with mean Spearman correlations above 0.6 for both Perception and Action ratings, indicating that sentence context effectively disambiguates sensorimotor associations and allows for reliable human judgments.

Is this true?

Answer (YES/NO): NO